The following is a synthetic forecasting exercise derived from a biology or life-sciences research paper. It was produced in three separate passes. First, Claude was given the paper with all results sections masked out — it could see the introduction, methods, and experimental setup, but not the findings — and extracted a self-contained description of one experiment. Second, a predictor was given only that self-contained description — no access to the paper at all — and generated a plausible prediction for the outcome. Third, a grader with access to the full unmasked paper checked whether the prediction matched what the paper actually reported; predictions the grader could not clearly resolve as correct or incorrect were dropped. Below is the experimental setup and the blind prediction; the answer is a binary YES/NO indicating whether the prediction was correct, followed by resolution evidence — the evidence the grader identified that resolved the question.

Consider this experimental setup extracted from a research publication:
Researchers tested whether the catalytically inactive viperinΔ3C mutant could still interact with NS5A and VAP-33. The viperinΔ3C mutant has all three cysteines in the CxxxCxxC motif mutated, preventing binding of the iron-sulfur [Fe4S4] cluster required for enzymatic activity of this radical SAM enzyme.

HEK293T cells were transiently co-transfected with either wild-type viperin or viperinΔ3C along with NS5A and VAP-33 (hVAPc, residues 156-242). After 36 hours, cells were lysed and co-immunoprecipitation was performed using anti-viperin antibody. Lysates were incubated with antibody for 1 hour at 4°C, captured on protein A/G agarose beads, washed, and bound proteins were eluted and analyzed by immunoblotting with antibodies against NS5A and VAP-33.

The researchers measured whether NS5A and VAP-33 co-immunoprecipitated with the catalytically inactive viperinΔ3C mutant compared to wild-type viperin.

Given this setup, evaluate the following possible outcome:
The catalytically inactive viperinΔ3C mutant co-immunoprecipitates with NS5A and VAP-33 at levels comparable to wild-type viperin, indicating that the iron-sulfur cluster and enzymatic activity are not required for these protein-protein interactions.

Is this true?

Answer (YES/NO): YES